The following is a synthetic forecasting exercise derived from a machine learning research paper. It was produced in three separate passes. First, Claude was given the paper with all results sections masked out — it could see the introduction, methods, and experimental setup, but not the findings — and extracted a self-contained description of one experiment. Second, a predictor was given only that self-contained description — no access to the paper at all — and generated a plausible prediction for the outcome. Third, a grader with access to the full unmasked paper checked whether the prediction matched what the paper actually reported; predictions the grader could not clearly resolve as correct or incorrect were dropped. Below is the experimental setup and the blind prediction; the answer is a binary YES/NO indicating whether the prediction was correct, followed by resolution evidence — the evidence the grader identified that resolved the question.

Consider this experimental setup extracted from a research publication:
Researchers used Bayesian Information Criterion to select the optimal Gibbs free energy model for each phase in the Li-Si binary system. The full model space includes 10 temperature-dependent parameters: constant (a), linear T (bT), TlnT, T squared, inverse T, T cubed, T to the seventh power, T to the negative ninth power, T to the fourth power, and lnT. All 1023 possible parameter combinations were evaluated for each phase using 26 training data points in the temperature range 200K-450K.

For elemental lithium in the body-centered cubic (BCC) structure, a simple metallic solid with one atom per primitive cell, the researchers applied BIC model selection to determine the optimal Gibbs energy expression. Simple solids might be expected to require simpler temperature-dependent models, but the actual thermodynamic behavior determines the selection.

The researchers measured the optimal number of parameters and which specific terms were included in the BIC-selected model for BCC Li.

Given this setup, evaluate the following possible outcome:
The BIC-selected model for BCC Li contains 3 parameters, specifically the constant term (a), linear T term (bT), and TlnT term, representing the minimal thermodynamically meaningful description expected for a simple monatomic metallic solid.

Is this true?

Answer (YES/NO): NO